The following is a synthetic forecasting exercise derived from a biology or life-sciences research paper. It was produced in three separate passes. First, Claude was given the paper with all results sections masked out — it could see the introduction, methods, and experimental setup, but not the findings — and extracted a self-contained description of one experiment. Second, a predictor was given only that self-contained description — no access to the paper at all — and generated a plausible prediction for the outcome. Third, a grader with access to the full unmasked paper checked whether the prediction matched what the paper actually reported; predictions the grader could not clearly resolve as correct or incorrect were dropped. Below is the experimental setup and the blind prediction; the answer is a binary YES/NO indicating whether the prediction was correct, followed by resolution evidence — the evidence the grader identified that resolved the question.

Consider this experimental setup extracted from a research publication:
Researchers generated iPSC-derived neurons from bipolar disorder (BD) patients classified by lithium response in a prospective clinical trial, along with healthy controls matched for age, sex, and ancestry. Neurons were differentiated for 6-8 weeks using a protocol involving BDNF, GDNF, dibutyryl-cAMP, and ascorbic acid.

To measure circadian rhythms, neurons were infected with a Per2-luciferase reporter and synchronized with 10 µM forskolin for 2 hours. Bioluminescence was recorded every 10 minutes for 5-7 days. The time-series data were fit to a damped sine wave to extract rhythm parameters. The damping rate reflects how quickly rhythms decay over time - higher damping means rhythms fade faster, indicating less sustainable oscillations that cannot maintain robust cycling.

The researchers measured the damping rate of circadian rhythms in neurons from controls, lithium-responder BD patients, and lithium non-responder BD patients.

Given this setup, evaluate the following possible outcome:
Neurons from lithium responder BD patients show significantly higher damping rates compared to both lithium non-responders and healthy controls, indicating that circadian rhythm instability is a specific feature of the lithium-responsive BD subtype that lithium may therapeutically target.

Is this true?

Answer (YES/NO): NO